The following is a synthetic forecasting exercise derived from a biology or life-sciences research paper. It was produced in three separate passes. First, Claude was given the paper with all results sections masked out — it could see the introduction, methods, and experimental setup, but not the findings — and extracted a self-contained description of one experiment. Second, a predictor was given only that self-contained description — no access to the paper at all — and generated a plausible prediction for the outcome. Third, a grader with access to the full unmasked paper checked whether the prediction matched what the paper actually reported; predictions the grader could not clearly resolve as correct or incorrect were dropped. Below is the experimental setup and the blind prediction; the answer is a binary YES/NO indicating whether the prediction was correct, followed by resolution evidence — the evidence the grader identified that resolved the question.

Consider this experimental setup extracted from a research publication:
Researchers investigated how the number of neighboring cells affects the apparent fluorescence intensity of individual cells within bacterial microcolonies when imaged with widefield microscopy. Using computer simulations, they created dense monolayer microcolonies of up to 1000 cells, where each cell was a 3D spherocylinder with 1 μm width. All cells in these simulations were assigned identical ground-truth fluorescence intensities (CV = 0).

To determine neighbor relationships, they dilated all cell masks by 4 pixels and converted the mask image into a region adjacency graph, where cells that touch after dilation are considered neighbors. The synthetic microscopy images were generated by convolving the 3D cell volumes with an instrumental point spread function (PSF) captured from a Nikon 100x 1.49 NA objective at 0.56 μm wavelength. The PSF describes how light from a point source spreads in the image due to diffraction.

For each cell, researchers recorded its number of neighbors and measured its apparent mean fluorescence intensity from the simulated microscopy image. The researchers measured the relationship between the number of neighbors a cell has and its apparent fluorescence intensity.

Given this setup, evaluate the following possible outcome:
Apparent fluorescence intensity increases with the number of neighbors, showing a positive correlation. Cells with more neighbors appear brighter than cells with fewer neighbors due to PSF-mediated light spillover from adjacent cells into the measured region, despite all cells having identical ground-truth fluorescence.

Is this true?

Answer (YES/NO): YES